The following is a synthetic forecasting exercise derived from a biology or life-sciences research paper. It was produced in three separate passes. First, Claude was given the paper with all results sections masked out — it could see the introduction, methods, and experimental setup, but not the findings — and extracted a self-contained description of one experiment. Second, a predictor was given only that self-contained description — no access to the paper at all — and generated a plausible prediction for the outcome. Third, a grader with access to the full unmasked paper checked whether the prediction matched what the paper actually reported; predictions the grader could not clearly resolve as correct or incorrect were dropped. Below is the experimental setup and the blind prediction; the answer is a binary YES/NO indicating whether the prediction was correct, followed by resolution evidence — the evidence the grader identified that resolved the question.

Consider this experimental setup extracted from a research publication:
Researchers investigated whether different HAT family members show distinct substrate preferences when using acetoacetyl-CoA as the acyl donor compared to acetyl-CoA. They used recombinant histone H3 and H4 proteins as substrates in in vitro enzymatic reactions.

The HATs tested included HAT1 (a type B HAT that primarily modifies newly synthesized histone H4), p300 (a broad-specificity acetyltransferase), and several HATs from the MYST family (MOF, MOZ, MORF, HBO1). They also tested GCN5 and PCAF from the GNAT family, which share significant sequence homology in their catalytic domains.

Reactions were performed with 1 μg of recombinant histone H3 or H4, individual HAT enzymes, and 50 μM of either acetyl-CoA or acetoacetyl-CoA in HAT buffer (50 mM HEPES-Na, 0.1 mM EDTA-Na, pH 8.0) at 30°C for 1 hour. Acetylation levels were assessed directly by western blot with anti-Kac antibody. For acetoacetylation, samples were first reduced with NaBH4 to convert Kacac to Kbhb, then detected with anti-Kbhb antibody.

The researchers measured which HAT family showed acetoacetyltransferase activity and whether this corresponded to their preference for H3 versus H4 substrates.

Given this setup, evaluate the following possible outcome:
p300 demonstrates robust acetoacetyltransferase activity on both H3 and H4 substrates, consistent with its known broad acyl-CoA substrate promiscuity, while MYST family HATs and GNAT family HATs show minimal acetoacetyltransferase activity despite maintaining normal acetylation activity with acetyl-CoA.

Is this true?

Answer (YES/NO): NO